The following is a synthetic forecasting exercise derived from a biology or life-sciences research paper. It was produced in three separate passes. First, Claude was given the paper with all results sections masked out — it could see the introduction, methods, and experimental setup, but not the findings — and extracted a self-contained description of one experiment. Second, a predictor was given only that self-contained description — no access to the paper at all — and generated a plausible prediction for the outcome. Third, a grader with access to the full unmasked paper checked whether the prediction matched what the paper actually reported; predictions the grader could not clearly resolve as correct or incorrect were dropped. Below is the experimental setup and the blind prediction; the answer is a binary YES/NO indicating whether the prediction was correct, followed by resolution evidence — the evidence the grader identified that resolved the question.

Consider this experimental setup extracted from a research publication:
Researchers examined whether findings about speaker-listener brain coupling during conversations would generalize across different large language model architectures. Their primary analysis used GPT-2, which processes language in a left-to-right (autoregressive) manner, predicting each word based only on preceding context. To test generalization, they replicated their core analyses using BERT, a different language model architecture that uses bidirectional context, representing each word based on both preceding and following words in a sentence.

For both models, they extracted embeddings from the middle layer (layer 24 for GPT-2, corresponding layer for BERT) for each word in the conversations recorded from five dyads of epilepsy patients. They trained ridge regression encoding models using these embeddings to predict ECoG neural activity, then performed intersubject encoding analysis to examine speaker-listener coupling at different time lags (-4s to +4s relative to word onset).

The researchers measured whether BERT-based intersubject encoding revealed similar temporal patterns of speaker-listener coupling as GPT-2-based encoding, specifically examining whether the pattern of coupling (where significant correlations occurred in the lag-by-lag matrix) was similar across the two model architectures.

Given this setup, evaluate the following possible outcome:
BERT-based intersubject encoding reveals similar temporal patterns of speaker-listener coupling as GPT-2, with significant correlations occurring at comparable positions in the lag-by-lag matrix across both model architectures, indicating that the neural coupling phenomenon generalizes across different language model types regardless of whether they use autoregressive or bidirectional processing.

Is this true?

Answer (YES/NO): YES